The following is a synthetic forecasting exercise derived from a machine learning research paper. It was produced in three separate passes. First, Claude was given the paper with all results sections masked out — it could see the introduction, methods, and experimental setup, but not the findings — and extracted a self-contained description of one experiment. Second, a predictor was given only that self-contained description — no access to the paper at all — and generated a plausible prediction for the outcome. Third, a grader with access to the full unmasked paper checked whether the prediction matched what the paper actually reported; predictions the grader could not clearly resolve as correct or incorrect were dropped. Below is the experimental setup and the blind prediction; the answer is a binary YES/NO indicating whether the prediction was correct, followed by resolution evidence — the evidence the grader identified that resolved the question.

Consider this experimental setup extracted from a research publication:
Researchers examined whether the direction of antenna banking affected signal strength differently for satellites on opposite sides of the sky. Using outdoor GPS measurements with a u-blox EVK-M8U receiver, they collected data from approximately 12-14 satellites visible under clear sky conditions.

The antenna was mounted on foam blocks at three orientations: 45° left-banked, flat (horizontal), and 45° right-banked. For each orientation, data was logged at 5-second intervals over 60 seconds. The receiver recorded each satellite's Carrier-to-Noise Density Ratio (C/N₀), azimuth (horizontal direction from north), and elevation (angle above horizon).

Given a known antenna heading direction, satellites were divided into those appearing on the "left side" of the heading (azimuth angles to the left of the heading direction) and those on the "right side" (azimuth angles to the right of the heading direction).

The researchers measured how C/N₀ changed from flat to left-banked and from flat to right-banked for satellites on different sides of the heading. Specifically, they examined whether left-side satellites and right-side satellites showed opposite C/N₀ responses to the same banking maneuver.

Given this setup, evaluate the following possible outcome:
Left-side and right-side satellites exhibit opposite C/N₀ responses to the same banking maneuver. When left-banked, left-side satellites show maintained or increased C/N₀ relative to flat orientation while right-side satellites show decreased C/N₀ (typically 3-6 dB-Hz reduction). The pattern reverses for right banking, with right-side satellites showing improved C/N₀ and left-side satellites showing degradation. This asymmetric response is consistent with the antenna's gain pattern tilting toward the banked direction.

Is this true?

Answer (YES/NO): NO